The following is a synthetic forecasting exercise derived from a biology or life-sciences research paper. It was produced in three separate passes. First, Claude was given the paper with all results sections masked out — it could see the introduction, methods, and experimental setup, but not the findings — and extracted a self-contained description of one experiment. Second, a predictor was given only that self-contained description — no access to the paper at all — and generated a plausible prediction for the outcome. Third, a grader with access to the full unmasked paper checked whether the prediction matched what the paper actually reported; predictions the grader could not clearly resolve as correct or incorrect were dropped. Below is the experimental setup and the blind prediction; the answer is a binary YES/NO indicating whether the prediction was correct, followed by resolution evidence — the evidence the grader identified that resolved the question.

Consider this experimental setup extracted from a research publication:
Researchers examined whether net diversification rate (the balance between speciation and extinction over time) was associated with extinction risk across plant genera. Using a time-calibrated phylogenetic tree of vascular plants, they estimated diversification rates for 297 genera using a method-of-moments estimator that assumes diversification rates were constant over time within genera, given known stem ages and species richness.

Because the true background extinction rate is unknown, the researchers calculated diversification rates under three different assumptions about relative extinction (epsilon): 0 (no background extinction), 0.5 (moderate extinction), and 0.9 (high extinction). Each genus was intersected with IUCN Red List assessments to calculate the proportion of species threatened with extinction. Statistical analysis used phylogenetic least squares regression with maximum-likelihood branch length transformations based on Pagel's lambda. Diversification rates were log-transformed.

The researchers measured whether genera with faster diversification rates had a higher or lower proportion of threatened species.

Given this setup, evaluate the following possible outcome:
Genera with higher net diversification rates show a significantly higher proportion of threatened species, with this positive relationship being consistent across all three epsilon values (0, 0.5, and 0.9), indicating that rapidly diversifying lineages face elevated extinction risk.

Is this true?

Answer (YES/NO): YES